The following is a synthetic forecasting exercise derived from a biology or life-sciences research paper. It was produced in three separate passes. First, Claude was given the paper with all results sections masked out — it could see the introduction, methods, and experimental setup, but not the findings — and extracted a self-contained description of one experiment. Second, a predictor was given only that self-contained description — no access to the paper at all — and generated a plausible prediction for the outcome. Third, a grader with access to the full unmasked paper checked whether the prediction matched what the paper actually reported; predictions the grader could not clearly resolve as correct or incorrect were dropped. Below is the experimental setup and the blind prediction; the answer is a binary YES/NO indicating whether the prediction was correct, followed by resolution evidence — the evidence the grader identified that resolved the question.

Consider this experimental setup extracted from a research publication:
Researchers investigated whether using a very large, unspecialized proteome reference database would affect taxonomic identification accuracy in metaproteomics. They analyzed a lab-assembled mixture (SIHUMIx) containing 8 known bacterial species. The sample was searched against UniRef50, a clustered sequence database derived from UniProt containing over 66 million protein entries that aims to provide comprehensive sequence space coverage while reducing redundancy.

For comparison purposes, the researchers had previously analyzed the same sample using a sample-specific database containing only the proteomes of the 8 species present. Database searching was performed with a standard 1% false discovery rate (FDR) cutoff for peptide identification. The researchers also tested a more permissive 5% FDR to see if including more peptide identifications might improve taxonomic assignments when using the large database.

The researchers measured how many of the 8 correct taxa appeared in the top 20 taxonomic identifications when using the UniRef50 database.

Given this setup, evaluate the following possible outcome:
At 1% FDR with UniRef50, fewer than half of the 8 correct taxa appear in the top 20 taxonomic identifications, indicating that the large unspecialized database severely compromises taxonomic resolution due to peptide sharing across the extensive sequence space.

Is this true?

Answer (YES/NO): NO